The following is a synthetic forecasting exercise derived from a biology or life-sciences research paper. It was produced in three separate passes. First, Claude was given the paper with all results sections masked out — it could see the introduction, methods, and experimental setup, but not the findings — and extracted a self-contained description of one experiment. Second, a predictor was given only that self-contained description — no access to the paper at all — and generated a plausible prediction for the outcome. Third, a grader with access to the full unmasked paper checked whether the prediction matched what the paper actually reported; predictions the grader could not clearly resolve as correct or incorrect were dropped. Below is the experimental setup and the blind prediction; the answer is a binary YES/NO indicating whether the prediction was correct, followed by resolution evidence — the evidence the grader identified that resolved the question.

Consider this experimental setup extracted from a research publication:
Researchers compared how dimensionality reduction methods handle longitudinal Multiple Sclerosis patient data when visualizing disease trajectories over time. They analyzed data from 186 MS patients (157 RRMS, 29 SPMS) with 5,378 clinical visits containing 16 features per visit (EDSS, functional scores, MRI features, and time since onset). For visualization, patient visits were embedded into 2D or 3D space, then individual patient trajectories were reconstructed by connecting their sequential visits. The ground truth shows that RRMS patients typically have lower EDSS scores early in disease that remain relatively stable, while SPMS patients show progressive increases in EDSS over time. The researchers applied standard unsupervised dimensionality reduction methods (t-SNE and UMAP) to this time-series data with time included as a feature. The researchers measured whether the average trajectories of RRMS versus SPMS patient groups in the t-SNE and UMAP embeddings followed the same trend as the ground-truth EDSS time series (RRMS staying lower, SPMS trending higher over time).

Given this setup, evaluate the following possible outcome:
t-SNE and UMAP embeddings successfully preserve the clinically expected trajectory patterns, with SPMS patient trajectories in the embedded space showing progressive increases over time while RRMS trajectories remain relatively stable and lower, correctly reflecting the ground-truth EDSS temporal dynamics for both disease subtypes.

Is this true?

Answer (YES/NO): NO